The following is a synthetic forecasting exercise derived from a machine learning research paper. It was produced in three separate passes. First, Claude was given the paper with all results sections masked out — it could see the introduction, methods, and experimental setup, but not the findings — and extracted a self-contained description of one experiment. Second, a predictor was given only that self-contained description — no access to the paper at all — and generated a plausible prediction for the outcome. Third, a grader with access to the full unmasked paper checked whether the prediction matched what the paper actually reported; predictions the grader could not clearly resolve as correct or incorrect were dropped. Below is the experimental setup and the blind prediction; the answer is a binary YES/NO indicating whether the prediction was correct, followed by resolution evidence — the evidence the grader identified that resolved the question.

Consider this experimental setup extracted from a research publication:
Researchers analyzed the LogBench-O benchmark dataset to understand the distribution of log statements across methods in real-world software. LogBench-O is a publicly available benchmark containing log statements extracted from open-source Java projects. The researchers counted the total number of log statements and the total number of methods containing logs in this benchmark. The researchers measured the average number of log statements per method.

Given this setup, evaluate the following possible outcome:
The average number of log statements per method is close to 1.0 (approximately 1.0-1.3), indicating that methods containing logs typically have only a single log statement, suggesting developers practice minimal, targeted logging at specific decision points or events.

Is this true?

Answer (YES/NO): NO